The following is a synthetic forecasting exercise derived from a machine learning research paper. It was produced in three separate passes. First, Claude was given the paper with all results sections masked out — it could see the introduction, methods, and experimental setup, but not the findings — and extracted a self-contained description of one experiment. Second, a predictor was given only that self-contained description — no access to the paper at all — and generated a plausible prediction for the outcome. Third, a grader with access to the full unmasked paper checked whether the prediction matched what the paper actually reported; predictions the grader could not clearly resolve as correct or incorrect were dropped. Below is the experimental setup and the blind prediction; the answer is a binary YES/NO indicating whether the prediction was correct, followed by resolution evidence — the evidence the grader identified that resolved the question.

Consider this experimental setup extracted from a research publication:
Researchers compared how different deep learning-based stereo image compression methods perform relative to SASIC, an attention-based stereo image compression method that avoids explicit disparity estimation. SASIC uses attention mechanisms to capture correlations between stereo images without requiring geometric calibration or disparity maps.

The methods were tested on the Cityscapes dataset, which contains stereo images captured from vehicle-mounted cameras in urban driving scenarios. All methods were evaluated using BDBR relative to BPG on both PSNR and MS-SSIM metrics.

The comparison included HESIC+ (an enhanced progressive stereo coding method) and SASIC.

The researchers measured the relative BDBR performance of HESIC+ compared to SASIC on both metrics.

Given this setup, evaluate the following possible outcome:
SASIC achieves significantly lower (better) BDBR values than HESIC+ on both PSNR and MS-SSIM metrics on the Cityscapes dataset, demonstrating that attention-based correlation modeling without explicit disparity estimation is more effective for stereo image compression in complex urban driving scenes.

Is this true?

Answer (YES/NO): NO